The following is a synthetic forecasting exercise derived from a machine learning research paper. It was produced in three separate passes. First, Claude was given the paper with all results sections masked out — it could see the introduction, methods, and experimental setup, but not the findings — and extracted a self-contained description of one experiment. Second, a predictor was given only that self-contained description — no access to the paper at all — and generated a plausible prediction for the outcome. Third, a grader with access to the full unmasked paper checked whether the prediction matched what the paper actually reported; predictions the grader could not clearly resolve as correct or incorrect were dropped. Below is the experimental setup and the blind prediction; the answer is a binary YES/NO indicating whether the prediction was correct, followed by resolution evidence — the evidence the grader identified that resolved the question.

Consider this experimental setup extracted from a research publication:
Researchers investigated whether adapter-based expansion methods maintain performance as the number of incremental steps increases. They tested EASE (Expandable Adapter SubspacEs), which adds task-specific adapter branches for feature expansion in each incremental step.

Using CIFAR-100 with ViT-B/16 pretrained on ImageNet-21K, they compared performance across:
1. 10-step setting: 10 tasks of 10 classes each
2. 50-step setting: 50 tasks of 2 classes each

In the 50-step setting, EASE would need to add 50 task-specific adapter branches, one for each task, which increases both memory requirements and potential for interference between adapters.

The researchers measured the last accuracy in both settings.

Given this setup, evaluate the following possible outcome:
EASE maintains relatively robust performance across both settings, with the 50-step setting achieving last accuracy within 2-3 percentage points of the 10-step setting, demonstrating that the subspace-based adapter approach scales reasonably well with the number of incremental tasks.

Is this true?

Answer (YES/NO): NO